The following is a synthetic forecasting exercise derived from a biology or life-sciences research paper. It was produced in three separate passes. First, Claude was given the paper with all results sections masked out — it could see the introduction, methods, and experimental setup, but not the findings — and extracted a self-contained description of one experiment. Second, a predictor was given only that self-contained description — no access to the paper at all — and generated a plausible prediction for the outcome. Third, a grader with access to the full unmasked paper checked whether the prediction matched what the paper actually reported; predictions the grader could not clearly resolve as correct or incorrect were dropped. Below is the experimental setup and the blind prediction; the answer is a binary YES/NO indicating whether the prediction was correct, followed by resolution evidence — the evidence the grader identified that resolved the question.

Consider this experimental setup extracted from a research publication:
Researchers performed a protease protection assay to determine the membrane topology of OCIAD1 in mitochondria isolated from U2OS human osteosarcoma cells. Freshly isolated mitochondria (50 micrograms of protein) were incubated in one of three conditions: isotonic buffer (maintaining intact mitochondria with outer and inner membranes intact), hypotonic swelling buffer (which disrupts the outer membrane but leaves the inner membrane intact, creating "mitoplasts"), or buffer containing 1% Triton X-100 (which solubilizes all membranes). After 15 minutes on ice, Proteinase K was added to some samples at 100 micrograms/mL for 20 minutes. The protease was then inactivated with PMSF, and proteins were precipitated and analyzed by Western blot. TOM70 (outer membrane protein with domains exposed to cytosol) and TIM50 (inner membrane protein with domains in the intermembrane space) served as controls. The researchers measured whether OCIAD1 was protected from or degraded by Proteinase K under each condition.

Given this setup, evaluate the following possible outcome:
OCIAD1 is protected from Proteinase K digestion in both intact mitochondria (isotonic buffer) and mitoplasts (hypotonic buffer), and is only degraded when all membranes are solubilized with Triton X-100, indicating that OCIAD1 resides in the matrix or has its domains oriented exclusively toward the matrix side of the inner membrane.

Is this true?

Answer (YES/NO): NO